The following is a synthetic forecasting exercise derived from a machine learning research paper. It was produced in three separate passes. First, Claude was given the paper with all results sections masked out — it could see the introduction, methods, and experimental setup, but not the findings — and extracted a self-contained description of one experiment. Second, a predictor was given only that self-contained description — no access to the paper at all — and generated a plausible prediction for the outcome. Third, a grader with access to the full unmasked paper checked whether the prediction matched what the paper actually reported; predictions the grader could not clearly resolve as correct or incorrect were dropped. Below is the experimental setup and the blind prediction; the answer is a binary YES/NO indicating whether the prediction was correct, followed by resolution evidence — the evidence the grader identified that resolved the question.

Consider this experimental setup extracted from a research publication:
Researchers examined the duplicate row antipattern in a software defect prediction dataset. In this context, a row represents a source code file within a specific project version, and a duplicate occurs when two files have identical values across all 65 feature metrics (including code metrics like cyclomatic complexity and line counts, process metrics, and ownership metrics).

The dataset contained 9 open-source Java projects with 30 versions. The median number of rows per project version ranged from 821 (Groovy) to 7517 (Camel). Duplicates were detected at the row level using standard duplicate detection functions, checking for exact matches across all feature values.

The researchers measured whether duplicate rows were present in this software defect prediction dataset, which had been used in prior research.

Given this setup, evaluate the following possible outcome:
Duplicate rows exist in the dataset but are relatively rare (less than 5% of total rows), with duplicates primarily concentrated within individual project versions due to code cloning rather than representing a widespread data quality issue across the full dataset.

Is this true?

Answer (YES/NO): NO